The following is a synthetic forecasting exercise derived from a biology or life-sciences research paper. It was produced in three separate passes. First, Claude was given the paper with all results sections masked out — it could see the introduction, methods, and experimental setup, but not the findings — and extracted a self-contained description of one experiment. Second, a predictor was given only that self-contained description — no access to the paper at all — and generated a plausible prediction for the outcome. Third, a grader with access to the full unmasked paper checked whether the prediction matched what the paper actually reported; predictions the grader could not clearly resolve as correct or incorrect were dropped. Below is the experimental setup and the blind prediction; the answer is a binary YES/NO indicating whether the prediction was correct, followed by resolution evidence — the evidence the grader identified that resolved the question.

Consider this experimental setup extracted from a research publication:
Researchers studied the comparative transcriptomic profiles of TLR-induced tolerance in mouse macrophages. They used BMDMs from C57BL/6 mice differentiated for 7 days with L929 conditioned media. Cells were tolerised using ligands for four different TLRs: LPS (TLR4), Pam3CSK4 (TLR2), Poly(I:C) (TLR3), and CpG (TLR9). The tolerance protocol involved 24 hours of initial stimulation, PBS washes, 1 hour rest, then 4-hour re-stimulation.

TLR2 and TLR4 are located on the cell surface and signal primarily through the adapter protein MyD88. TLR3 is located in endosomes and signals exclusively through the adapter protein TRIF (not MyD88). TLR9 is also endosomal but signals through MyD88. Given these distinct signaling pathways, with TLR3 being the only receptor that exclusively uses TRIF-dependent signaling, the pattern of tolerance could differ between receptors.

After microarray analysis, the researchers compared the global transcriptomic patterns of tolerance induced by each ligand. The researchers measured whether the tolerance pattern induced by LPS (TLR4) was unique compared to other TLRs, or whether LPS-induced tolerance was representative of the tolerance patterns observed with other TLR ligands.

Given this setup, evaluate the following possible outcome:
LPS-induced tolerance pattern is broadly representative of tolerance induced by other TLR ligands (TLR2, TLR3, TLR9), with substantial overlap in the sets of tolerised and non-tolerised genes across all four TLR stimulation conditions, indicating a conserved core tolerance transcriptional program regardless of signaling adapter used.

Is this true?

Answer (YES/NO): NO